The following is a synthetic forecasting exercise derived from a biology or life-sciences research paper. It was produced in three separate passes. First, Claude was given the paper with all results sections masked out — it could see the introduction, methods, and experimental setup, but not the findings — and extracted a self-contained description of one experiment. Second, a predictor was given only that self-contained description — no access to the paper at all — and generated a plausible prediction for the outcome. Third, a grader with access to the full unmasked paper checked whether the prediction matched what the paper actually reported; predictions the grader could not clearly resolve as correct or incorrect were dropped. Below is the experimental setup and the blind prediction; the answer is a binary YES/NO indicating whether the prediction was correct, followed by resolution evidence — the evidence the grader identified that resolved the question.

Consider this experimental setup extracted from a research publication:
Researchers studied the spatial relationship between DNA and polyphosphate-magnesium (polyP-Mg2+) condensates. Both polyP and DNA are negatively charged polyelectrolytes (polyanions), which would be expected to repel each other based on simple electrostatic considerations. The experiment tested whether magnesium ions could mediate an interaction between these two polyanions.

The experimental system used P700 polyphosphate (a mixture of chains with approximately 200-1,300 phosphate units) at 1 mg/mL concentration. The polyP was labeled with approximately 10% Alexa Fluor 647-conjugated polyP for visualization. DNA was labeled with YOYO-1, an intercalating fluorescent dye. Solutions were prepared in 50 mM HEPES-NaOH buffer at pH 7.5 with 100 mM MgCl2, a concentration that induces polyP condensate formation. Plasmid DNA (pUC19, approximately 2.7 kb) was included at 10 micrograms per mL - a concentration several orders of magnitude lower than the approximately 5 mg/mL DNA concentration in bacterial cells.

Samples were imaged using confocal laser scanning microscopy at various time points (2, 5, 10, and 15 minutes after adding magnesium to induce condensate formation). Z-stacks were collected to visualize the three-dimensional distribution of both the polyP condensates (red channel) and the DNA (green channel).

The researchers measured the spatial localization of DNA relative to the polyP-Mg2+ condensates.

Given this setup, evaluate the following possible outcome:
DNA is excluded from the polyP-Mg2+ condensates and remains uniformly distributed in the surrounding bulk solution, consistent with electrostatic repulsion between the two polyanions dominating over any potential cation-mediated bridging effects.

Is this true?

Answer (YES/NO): NO